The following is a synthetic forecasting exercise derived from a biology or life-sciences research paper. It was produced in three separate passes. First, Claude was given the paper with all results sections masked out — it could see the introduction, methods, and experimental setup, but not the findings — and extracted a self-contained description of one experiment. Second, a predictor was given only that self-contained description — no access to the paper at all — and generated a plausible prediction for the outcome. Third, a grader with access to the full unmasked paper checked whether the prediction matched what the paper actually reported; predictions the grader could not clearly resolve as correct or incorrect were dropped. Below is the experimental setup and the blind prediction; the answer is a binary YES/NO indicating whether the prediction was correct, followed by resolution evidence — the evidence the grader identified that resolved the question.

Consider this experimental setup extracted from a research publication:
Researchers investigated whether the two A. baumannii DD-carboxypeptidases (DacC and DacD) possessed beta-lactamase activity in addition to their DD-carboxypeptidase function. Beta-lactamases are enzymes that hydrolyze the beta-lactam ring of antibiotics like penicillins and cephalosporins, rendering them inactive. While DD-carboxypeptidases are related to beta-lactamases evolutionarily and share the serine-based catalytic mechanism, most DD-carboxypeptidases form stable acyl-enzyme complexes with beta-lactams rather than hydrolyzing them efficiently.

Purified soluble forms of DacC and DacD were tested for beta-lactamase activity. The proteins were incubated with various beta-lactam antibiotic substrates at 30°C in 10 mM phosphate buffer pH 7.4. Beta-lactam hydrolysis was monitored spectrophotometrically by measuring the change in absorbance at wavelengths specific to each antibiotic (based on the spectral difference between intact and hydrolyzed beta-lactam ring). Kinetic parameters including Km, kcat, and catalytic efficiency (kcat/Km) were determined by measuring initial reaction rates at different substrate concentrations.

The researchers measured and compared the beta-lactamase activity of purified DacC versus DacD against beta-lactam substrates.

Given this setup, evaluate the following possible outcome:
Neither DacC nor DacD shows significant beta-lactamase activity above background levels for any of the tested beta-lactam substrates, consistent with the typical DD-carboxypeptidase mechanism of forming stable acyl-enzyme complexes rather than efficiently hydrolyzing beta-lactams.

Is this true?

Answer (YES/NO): NO